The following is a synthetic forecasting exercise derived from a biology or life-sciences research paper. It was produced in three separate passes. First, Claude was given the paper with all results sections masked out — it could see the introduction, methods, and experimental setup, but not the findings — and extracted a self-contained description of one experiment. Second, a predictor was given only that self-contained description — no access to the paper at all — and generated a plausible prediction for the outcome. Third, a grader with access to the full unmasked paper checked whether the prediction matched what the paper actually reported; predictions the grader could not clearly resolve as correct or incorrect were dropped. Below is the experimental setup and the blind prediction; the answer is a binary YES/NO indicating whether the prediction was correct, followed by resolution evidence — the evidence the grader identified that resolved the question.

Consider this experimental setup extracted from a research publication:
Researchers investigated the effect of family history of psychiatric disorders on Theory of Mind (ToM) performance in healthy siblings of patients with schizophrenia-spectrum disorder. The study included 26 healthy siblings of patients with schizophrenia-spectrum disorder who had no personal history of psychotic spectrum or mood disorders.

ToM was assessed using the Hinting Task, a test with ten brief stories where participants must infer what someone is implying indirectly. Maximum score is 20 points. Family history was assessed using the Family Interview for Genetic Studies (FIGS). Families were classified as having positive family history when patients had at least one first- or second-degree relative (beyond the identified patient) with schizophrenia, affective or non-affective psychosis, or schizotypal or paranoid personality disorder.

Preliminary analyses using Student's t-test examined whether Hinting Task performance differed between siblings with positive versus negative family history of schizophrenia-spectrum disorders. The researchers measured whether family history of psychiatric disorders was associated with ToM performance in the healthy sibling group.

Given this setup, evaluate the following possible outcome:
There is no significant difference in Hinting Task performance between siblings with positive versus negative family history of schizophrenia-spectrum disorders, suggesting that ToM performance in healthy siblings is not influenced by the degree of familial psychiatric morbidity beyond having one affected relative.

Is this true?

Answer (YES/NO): NO